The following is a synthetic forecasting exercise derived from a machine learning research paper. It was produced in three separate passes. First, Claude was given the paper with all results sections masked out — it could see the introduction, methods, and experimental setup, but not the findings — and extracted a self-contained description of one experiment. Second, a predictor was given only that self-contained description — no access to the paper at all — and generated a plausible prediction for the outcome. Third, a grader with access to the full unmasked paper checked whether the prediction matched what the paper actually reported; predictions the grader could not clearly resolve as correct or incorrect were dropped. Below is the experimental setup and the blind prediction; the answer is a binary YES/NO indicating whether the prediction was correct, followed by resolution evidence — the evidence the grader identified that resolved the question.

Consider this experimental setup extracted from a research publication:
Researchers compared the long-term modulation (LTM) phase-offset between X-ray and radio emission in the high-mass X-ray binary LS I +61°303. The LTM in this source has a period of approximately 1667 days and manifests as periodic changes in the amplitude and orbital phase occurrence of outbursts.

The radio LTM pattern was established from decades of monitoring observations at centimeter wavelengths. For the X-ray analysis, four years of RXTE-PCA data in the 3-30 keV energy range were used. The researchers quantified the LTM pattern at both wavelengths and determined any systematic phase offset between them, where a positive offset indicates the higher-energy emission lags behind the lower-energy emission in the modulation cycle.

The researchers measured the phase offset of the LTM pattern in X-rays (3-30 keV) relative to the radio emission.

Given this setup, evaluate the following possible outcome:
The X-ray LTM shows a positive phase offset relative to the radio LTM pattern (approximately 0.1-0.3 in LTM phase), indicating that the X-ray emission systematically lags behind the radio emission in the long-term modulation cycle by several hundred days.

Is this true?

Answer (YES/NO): YES